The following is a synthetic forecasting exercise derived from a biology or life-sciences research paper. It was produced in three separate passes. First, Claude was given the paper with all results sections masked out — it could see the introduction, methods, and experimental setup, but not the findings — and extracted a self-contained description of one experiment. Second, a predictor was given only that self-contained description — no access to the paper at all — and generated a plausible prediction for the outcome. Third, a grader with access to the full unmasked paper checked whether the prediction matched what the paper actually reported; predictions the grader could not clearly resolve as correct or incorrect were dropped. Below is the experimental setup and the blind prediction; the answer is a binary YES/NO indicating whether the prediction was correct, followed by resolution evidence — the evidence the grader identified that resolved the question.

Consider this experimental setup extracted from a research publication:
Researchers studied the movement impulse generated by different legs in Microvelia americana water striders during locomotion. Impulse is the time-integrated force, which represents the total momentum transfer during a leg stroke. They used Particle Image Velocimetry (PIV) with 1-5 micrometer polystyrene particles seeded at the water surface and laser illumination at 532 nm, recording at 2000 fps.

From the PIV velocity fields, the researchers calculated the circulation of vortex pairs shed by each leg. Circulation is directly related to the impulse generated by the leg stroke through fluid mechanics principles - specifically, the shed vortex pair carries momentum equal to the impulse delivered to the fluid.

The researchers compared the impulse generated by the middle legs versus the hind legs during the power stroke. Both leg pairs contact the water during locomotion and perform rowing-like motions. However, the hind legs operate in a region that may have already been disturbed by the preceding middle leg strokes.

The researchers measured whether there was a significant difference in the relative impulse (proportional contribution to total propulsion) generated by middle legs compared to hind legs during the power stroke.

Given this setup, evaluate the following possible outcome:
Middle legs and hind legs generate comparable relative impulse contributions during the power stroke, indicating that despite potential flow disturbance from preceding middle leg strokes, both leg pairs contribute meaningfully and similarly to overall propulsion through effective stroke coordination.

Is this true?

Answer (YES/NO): NO